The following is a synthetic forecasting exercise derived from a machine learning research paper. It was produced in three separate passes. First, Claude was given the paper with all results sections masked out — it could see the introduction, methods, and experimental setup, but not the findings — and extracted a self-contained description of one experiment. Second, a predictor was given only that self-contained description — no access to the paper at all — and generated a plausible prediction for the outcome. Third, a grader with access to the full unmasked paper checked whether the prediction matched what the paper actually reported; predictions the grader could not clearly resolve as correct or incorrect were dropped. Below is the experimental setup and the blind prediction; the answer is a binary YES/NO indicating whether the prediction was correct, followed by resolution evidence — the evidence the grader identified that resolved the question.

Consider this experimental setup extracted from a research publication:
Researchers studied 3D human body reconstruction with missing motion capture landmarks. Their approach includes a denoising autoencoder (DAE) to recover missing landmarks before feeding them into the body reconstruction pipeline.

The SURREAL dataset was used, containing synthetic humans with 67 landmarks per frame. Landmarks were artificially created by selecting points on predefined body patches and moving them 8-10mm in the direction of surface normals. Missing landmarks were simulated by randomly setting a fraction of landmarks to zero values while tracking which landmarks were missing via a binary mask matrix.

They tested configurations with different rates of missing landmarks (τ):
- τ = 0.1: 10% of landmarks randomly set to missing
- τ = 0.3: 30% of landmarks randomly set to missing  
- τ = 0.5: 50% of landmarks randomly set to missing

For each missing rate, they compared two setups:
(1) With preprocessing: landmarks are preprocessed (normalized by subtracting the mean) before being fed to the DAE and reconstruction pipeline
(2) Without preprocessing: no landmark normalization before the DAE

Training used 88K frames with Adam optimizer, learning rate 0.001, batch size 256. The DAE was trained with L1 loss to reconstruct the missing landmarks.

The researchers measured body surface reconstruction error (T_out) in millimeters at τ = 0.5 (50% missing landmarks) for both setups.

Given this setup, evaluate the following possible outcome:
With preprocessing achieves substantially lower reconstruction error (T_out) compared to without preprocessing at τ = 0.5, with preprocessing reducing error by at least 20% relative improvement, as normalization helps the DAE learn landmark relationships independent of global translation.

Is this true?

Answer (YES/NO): YES